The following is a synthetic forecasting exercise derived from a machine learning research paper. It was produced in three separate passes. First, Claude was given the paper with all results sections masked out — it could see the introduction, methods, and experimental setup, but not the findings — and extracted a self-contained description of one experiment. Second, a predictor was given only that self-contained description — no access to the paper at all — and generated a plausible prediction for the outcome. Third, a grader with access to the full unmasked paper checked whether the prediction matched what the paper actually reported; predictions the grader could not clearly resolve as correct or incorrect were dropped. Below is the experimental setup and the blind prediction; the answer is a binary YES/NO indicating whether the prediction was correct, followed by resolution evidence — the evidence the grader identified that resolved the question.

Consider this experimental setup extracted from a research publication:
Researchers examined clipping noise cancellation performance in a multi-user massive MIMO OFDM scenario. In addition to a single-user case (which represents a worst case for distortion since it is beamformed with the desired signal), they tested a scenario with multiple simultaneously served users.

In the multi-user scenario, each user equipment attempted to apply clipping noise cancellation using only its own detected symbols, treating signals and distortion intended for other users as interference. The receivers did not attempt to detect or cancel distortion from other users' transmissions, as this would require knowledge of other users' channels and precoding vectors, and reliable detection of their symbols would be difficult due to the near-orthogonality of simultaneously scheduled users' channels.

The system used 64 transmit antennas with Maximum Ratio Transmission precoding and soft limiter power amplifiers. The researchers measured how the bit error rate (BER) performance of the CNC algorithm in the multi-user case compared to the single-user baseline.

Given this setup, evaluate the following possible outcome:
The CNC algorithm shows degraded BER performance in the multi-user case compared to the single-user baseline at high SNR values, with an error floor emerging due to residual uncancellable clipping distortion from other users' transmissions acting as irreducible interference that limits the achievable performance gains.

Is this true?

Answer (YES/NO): NO